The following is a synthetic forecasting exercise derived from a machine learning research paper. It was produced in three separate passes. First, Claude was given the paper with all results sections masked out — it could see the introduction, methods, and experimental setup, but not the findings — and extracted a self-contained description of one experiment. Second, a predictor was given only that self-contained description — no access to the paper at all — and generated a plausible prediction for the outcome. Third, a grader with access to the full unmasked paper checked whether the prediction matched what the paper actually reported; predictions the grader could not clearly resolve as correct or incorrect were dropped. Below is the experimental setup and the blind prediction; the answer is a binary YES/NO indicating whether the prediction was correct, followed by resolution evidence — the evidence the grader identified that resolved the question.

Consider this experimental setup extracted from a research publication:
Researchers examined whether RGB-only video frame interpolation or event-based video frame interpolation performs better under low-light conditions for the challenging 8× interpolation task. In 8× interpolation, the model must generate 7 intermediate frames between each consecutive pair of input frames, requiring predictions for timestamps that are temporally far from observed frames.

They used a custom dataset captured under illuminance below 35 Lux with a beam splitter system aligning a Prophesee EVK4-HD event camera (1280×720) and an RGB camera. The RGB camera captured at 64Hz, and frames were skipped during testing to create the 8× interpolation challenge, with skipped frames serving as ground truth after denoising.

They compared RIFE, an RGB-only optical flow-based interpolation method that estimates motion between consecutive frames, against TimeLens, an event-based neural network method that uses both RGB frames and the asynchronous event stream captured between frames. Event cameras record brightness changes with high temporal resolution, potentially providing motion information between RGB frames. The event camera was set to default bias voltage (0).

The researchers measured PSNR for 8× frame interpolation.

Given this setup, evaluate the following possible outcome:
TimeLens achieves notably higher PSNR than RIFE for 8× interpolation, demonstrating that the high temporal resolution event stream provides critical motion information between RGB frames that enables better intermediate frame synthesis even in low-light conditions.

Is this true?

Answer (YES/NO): NO